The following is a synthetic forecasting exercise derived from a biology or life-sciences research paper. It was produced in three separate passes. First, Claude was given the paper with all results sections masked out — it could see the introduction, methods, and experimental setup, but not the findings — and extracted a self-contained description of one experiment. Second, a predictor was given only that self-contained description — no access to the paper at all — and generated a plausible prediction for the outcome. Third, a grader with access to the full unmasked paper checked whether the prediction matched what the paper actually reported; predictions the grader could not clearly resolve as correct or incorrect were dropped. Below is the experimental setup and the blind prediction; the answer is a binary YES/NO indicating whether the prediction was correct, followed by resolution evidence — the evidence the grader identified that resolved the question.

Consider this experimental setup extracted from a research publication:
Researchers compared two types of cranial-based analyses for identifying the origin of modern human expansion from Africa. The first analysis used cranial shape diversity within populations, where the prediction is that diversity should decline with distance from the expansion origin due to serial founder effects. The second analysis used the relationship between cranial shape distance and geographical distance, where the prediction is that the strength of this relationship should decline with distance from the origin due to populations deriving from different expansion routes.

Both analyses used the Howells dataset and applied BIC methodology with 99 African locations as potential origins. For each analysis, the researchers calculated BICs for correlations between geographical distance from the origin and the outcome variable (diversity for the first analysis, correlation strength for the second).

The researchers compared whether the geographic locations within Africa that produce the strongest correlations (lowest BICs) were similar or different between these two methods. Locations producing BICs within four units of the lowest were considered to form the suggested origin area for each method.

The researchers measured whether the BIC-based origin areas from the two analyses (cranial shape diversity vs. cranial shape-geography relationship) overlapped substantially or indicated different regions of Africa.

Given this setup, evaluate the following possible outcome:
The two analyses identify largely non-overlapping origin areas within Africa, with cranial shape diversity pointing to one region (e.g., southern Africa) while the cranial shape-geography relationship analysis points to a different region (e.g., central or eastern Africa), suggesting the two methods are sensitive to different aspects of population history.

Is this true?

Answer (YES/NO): NO